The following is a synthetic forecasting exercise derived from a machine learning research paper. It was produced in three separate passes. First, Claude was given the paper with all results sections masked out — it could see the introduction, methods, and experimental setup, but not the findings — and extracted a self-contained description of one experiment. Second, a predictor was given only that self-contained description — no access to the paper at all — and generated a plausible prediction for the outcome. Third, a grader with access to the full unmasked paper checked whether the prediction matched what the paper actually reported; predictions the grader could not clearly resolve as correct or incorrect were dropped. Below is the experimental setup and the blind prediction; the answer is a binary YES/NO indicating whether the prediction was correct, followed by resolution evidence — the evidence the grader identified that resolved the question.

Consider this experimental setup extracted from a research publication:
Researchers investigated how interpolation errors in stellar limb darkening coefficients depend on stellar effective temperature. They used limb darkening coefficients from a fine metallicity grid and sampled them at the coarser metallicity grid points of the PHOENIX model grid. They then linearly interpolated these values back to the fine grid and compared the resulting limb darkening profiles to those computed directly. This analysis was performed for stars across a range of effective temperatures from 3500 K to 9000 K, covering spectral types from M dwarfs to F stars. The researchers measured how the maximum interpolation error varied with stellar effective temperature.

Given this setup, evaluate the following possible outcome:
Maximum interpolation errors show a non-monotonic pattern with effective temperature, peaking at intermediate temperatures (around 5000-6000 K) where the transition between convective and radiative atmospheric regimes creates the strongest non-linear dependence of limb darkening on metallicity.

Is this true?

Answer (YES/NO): NO